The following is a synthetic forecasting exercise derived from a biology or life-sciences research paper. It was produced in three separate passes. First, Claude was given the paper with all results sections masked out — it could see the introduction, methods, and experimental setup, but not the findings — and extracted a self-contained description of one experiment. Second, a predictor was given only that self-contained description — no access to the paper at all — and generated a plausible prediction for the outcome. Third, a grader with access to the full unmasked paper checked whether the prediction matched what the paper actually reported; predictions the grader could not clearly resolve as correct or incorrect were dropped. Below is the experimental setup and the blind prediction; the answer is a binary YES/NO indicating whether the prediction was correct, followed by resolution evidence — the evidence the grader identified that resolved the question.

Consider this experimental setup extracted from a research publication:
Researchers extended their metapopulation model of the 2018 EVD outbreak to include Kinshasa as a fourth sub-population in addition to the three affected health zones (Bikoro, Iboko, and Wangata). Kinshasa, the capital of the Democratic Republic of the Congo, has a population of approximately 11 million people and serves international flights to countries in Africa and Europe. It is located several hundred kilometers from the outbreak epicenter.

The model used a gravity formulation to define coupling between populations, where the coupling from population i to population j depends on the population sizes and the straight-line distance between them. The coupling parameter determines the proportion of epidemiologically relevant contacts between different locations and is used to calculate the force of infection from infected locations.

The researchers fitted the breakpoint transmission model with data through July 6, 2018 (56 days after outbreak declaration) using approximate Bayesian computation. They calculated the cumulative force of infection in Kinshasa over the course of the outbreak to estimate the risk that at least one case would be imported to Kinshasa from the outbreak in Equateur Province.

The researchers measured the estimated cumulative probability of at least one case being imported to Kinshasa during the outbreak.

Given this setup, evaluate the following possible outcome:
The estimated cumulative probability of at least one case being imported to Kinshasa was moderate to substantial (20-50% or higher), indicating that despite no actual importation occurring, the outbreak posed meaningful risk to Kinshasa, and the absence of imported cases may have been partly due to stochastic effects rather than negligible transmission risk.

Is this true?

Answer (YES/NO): NO